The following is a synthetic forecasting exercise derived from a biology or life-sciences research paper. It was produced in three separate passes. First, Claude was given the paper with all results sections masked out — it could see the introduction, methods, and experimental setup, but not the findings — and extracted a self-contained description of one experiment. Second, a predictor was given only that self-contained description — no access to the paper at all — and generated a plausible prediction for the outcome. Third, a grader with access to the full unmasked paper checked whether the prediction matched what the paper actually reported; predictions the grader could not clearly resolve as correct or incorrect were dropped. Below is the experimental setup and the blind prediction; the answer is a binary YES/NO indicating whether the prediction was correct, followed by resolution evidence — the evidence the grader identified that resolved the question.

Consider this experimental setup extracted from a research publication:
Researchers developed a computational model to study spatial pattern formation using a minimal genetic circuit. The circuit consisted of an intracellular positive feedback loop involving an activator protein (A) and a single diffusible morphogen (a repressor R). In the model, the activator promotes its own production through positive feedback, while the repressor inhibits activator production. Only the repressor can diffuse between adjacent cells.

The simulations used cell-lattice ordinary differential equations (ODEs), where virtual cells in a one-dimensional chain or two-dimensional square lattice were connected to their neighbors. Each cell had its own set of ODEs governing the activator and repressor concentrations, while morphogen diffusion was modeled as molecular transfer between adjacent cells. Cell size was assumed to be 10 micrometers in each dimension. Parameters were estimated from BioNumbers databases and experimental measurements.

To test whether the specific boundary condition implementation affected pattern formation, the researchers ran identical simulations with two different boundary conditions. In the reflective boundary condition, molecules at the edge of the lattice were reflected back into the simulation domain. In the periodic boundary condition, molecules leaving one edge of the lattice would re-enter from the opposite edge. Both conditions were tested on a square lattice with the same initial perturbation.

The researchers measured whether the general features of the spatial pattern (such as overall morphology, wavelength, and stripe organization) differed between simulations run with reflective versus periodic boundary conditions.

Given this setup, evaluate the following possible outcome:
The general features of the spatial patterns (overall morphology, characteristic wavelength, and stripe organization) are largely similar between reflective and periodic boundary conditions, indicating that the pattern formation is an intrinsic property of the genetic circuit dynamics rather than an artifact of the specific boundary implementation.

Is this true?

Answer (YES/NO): YES